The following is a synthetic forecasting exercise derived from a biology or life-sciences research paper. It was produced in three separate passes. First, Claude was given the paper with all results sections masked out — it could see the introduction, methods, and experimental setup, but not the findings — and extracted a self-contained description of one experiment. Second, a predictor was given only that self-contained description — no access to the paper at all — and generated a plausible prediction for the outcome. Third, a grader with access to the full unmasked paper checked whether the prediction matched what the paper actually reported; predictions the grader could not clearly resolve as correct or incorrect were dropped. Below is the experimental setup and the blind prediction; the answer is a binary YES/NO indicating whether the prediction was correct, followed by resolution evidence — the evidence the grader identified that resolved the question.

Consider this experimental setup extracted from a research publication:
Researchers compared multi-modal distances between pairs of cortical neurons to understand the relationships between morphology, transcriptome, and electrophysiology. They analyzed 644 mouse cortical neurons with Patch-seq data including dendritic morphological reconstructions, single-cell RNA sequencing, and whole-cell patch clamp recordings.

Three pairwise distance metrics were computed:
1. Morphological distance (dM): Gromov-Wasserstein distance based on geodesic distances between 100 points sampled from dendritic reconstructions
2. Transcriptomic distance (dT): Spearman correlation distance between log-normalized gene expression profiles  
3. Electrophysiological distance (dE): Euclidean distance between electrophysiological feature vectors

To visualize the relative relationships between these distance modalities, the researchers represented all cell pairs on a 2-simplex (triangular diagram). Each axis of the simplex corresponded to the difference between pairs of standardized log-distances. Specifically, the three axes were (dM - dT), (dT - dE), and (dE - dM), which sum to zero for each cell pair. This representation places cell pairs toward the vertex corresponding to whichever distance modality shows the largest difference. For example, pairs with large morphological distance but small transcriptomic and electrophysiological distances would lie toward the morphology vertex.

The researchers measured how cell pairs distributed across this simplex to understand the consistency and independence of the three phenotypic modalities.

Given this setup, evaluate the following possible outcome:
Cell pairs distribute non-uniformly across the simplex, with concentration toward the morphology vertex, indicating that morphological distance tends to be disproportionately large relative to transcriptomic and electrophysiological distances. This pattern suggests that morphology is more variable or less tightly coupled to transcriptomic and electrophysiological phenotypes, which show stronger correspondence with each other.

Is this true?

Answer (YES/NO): NO